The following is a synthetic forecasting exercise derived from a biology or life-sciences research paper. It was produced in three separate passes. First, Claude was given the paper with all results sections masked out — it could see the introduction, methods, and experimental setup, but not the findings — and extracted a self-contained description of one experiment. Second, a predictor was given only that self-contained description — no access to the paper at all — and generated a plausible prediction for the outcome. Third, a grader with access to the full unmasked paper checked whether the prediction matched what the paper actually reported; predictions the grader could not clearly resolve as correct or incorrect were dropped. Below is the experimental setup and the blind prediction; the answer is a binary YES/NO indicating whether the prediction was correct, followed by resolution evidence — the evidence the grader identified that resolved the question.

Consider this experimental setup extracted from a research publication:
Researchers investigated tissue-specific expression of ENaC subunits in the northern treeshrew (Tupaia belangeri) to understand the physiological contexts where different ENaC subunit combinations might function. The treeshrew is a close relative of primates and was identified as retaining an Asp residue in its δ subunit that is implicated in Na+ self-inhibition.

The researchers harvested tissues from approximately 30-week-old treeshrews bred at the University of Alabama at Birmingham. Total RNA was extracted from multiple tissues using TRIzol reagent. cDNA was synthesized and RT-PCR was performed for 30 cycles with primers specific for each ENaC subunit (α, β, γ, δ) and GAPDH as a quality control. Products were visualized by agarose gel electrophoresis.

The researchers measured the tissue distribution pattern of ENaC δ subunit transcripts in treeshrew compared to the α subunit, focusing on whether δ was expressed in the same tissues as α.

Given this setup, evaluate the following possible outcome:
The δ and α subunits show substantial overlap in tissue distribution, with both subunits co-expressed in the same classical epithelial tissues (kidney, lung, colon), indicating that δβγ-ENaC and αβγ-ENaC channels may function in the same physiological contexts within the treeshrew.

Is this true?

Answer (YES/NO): NO